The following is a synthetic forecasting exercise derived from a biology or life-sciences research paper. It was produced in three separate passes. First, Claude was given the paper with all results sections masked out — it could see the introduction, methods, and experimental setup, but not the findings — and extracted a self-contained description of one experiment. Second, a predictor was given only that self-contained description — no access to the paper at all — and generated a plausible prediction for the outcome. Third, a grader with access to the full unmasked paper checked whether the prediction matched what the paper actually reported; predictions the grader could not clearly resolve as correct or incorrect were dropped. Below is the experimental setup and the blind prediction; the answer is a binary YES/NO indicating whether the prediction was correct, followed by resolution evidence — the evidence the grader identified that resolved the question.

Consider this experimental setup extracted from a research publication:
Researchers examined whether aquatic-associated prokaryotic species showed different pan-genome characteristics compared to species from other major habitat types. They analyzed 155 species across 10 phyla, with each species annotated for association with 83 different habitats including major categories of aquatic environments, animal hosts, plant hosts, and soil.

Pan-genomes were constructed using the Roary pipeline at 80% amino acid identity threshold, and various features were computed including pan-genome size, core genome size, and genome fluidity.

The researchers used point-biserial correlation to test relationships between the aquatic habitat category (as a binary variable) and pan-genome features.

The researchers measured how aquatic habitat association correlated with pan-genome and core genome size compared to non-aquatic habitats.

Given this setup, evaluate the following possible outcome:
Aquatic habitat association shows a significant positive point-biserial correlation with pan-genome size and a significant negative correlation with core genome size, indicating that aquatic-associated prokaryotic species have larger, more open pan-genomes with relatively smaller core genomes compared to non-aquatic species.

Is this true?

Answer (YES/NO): NO